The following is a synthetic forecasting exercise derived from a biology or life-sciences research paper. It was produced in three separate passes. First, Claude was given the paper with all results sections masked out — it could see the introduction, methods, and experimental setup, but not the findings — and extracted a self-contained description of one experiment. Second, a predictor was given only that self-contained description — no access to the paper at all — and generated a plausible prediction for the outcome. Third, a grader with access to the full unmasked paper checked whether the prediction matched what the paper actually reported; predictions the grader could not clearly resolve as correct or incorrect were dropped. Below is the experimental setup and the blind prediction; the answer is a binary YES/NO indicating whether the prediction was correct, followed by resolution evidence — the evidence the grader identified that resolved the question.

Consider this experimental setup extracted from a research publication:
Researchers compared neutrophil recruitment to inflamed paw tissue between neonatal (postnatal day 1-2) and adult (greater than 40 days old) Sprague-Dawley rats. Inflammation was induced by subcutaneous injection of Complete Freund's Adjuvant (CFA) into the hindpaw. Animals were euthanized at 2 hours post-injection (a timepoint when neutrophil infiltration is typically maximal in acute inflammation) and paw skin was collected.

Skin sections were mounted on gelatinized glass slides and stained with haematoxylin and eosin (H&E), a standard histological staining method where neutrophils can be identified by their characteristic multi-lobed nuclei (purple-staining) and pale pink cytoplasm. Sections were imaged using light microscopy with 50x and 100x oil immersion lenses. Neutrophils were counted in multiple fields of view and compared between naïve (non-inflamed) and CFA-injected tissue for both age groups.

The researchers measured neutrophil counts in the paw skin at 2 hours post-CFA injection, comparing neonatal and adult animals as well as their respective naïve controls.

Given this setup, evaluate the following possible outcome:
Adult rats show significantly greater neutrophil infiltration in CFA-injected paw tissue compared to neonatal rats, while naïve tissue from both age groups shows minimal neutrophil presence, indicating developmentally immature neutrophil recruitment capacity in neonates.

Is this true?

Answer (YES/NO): NO